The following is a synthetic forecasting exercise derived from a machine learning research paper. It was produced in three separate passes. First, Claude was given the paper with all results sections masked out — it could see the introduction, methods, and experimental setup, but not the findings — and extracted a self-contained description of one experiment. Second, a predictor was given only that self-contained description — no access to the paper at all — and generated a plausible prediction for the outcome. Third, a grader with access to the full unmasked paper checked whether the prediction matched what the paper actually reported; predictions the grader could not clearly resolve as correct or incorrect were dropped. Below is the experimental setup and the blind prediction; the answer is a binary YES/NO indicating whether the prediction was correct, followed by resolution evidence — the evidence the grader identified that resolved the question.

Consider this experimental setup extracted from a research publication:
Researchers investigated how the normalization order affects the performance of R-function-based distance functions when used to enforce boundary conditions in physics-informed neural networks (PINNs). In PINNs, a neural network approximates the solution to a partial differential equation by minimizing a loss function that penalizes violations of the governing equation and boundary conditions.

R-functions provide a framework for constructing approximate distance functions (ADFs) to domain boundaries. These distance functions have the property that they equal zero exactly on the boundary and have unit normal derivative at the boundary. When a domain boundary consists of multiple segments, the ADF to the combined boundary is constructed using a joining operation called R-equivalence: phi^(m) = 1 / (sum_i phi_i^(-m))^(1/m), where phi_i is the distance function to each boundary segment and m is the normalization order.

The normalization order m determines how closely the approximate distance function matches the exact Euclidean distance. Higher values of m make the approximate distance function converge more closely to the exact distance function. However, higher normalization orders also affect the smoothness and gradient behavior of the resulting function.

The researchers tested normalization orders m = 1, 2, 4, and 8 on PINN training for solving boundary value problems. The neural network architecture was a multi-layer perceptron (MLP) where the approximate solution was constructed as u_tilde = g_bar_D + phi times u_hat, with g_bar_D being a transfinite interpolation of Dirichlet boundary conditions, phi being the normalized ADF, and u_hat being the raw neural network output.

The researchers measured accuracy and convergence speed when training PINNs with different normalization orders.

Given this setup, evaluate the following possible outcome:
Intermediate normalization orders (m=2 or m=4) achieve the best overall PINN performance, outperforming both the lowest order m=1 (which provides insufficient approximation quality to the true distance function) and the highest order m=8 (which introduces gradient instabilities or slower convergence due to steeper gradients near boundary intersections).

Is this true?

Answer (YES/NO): NO